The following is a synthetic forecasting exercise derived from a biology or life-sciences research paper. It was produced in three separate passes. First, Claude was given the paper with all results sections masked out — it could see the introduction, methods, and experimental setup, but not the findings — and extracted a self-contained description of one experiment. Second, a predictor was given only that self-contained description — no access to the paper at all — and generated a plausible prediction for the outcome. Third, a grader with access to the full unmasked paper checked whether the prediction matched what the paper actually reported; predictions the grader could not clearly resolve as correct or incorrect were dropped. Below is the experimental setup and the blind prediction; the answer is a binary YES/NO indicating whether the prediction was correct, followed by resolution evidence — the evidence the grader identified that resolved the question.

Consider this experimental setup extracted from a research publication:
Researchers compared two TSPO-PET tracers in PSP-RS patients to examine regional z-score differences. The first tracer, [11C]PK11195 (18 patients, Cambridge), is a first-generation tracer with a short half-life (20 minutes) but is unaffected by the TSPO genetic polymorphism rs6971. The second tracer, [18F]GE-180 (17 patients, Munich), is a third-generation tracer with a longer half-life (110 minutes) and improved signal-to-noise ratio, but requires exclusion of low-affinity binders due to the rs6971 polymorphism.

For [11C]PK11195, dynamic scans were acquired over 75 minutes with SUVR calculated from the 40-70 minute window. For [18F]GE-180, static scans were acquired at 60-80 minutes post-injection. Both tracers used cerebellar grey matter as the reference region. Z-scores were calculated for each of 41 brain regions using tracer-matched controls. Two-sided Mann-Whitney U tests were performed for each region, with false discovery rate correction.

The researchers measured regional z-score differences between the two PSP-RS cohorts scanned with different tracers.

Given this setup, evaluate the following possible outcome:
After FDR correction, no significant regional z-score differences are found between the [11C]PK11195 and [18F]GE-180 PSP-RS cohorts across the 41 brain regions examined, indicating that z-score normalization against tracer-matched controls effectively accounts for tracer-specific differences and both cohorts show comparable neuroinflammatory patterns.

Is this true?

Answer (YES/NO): NO